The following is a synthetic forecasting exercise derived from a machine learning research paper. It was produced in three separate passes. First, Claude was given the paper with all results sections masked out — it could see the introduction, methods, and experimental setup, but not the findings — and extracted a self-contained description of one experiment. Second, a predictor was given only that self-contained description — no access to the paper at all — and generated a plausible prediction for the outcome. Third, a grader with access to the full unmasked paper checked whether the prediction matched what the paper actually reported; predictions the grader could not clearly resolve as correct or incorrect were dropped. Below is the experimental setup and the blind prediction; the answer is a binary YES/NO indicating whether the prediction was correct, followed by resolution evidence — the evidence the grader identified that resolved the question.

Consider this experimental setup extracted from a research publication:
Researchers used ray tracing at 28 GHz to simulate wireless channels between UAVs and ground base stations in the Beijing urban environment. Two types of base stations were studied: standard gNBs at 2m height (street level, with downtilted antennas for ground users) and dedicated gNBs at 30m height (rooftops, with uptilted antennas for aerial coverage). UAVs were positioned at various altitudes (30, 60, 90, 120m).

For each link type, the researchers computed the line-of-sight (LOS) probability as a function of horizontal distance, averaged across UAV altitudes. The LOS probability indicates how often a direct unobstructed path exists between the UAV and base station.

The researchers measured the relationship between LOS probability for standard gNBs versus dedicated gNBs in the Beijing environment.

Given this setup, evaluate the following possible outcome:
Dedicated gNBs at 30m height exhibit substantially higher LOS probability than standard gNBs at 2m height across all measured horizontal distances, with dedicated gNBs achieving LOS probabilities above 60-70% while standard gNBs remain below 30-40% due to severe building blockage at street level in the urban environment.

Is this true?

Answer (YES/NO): NO